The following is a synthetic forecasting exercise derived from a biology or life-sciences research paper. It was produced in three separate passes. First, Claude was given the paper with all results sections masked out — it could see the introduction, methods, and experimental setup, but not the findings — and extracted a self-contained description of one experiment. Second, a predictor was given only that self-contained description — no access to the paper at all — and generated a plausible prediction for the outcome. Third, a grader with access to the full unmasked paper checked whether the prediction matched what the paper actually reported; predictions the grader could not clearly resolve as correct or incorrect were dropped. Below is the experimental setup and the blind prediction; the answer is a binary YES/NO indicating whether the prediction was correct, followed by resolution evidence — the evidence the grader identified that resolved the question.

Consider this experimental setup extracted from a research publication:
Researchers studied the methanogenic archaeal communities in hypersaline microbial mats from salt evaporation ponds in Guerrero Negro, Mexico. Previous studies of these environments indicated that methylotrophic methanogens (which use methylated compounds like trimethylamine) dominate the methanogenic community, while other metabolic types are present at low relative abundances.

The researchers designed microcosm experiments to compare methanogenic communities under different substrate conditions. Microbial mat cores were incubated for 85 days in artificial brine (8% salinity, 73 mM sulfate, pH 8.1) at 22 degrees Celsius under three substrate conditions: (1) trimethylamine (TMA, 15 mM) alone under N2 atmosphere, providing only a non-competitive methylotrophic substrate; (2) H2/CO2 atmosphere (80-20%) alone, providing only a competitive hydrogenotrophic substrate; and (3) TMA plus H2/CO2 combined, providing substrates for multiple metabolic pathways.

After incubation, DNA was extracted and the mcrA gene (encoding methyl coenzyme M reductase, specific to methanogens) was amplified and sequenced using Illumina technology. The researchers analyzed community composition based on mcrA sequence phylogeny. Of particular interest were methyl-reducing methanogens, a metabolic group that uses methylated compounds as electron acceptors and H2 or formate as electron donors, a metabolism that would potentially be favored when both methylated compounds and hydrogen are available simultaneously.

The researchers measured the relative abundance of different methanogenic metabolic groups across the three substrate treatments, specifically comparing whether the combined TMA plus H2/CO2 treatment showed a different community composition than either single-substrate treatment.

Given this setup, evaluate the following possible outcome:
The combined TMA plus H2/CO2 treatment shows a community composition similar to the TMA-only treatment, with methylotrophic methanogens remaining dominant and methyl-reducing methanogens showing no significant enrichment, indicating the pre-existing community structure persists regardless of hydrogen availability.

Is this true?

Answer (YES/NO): YES